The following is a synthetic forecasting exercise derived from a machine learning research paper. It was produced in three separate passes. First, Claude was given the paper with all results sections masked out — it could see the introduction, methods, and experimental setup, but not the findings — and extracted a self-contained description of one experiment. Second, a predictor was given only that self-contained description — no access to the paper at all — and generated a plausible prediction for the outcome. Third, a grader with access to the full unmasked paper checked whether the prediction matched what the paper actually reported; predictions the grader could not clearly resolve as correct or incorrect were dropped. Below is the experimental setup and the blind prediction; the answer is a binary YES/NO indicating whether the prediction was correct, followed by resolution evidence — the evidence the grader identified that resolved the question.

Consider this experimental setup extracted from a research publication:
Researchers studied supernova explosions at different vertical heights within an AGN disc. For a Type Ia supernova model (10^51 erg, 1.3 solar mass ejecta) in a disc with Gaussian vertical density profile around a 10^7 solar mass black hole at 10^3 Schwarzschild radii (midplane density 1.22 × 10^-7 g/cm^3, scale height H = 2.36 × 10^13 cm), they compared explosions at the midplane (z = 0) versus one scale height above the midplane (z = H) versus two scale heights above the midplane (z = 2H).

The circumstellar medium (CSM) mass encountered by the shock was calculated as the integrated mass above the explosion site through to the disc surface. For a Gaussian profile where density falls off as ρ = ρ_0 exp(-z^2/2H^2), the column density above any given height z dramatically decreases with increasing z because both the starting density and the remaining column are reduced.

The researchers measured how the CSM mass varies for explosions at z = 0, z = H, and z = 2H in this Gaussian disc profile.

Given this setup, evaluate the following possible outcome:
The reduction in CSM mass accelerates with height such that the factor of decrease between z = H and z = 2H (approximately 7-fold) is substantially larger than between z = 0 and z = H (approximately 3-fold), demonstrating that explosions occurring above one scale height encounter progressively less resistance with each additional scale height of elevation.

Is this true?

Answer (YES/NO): NO